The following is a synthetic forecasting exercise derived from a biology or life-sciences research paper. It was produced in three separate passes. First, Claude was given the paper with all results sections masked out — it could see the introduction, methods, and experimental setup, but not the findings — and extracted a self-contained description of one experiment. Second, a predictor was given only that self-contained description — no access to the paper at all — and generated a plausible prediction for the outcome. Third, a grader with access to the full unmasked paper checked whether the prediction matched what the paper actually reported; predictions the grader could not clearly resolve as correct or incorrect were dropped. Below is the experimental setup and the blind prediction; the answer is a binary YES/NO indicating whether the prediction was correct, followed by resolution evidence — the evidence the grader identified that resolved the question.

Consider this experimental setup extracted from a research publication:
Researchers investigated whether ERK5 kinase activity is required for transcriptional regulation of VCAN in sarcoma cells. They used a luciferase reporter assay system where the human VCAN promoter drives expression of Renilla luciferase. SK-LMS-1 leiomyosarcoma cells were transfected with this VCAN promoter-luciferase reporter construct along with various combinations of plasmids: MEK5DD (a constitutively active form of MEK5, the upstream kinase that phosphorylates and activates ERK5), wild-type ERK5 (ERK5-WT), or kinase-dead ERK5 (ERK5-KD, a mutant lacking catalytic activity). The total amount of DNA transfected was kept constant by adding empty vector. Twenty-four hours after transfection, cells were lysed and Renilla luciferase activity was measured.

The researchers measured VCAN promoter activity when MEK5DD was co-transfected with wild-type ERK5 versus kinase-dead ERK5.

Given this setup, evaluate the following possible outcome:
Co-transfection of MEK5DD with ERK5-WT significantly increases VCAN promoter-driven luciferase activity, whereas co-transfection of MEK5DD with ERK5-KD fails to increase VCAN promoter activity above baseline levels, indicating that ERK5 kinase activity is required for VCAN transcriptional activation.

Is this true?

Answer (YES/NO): YES